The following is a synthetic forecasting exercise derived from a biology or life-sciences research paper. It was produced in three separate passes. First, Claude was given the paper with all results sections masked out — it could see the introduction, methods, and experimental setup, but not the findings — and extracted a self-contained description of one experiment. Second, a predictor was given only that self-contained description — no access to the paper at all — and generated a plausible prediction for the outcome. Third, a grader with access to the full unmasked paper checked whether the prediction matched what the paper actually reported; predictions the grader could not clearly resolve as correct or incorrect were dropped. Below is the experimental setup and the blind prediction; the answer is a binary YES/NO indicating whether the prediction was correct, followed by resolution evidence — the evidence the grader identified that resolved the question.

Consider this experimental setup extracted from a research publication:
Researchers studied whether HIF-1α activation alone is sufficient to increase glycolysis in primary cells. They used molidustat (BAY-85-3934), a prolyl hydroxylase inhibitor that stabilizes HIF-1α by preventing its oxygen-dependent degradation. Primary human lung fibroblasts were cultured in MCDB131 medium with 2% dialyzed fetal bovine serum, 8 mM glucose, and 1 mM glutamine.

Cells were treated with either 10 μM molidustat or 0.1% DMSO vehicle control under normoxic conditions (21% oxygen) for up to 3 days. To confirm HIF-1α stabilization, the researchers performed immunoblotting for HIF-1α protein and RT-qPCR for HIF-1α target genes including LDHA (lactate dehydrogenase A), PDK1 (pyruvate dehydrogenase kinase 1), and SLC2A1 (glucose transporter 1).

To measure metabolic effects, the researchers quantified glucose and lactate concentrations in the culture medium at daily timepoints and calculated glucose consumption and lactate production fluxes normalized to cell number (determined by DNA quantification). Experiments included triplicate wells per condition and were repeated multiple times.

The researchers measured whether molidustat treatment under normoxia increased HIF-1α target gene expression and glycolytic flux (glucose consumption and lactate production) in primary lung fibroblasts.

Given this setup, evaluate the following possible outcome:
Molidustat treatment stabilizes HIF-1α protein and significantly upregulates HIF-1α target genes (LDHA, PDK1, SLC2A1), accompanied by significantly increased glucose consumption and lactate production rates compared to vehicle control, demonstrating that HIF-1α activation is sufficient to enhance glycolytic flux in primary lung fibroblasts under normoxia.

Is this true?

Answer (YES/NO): YES